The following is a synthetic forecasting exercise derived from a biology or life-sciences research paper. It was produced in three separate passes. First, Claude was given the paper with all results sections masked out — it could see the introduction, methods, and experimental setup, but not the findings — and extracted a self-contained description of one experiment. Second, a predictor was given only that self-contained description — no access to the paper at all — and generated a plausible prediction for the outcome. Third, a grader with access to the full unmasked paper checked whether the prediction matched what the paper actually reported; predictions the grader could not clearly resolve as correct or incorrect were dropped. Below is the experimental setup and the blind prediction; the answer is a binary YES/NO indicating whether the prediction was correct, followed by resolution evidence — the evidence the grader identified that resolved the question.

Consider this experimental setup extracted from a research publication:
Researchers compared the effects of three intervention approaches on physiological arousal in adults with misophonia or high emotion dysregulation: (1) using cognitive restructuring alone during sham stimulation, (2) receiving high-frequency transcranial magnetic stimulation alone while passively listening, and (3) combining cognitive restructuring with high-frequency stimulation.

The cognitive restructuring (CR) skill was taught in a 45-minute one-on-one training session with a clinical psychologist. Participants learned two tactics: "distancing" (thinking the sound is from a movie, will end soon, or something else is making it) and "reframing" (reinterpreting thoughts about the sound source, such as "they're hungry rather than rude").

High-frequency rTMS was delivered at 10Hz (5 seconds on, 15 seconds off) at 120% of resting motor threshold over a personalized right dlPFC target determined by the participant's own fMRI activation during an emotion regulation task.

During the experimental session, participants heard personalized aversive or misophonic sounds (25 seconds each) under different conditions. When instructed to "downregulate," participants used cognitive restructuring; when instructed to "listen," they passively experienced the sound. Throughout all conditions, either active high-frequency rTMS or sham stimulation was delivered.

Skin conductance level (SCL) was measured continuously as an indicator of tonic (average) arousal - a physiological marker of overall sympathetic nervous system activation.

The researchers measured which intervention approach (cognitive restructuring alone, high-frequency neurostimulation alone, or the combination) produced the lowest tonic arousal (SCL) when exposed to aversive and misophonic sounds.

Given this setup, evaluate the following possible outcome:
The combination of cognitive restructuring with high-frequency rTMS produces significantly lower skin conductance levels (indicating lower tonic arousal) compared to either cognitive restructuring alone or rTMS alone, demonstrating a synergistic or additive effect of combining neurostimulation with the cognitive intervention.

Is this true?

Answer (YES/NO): NO